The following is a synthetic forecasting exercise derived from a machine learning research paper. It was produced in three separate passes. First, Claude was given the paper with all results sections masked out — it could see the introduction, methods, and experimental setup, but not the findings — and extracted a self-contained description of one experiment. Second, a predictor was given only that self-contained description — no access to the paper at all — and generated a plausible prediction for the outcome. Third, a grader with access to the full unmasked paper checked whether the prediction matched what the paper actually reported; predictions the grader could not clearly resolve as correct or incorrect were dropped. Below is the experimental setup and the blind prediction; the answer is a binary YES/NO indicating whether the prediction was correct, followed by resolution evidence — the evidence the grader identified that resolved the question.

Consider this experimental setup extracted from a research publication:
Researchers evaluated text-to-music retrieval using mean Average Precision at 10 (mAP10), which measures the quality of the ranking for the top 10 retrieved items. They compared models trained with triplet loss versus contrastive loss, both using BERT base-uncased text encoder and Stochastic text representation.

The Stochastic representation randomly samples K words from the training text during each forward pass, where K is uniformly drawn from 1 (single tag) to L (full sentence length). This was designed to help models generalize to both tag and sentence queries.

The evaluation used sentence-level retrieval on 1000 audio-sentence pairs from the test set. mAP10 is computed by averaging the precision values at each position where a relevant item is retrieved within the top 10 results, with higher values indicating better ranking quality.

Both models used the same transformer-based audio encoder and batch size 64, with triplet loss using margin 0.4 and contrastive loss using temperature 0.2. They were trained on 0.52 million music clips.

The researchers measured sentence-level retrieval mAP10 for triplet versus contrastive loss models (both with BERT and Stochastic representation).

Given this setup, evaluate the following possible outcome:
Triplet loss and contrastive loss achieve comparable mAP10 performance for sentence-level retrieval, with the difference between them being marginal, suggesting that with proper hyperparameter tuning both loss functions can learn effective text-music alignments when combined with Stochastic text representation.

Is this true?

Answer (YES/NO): NO